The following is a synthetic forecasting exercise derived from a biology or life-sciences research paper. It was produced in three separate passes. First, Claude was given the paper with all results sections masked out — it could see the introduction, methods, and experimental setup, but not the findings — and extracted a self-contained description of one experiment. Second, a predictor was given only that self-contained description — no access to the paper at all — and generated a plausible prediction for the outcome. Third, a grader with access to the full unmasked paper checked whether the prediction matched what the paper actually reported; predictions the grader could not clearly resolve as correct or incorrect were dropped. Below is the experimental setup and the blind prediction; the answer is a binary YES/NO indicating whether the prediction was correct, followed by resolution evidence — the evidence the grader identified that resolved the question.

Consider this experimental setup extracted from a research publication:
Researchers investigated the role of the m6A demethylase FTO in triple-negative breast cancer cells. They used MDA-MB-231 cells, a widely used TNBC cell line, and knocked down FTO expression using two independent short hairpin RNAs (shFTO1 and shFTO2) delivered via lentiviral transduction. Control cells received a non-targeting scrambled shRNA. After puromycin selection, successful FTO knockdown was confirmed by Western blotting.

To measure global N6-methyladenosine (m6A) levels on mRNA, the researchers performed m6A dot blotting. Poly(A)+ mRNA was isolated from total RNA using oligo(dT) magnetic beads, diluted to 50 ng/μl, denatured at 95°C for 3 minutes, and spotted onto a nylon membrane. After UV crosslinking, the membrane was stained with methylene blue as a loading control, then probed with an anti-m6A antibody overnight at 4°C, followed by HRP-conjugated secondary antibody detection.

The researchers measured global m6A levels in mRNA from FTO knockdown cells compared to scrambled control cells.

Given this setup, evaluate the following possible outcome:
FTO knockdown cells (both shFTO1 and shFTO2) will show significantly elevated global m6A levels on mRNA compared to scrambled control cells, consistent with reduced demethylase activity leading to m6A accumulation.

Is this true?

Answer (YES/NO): YES